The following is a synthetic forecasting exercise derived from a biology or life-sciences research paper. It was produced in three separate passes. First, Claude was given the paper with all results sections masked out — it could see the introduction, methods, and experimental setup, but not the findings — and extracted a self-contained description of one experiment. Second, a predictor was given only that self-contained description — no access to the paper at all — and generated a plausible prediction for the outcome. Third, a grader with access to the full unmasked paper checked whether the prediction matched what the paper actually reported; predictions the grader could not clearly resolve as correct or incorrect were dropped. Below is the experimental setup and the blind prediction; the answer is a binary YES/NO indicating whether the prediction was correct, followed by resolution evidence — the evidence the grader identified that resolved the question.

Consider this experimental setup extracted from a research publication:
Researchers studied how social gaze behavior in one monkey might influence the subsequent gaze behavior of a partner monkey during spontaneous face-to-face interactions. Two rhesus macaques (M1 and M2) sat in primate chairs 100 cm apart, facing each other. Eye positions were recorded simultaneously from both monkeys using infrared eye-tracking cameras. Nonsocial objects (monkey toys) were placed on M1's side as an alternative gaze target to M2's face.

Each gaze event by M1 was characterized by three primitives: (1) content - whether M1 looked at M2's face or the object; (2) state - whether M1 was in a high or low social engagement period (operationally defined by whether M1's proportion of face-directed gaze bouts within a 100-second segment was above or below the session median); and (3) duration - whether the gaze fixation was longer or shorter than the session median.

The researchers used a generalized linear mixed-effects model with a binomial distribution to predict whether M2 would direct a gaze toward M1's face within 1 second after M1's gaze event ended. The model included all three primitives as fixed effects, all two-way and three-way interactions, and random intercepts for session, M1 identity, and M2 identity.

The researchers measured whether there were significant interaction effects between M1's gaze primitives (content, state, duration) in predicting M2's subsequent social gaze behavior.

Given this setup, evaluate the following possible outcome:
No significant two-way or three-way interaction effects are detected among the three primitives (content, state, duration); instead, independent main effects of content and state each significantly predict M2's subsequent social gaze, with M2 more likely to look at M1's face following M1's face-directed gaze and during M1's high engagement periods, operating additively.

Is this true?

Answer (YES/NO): NO